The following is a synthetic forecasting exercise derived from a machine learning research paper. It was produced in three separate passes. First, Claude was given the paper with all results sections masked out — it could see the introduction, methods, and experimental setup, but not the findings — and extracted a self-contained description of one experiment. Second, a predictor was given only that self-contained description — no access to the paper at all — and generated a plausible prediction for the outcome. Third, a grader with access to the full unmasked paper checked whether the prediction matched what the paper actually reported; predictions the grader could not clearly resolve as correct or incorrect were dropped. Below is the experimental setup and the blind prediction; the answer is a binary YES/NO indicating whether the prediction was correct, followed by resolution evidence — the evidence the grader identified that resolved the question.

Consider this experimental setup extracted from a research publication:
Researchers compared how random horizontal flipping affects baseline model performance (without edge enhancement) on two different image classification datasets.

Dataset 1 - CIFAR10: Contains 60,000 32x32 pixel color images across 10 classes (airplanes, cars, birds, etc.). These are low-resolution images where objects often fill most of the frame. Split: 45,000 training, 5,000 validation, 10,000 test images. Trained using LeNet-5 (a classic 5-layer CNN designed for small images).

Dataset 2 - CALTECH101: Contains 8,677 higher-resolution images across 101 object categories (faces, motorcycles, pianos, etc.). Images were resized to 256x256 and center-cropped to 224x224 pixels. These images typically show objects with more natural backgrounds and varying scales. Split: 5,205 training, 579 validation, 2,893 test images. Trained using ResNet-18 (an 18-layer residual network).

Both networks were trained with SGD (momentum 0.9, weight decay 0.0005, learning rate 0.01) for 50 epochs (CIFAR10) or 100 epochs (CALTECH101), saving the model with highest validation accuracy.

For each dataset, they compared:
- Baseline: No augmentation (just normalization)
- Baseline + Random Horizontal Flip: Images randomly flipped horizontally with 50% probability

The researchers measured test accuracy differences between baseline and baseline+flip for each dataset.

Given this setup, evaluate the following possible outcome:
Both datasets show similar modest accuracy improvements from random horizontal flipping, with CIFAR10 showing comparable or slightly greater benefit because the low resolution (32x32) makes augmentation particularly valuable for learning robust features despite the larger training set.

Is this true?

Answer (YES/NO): NO